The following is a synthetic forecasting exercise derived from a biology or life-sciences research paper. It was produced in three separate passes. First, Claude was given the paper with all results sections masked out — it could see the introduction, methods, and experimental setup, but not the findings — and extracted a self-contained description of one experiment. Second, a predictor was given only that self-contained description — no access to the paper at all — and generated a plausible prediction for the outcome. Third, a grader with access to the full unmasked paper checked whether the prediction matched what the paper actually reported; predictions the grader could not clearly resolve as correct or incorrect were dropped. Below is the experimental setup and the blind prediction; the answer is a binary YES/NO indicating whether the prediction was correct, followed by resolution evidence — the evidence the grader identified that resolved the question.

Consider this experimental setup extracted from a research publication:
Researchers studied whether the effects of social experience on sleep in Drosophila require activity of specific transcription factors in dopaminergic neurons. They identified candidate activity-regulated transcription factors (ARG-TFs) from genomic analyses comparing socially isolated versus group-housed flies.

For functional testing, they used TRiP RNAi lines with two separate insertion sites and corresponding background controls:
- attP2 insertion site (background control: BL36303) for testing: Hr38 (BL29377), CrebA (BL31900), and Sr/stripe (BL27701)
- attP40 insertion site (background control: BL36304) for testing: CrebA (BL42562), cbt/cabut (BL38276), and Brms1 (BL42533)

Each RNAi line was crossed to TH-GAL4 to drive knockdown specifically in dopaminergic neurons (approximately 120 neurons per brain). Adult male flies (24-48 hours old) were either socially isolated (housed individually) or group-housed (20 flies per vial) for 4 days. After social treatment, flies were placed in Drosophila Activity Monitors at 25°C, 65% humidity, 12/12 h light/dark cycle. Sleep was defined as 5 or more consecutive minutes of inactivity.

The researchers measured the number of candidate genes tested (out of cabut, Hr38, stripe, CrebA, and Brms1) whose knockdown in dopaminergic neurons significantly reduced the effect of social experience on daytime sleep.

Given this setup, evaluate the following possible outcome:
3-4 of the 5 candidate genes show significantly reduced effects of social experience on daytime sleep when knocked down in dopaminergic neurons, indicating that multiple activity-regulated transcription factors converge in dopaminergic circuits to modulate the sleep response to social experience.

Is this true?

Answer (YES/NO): NO